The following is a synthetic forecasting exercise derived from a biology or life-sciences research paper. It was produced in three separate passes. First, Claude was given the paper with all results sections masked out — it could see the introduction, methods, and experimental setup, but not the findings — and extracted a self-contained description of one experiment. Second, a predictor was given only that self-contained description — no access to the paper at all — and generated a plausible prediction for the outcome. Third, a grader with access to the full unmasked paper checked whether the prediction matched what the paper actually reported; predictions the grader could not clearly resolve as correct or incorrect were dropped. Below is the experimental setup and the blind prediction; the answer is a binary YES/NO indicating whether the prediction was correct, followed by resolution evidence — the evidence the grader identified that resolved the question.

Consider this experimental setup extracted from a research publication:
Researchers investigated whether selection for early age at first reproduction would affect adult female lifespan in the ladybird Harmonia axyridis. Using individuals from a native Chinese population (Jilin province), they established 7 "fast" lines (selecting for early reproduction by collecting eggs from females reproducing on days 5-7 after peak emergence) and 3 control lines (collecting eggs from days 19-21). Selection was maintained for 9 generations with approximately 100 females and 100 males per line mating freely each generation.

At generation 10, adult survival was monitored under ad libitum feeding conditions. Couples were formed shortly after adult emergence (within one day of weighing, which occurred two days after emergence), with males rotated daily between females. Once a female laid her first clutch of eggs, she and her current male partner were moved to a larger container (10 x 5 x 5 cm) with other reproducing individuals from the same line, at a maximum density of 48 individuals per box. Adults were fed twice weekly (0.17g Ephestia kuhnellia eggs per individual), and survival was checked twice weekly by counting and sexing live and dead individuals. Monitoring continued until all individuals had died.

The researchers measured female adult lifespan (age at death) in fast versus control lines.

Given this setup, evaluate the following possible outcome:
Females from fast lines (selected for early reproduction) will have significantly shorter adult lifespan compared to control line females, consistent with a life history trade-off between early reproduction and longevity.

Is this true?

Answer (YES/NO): YES